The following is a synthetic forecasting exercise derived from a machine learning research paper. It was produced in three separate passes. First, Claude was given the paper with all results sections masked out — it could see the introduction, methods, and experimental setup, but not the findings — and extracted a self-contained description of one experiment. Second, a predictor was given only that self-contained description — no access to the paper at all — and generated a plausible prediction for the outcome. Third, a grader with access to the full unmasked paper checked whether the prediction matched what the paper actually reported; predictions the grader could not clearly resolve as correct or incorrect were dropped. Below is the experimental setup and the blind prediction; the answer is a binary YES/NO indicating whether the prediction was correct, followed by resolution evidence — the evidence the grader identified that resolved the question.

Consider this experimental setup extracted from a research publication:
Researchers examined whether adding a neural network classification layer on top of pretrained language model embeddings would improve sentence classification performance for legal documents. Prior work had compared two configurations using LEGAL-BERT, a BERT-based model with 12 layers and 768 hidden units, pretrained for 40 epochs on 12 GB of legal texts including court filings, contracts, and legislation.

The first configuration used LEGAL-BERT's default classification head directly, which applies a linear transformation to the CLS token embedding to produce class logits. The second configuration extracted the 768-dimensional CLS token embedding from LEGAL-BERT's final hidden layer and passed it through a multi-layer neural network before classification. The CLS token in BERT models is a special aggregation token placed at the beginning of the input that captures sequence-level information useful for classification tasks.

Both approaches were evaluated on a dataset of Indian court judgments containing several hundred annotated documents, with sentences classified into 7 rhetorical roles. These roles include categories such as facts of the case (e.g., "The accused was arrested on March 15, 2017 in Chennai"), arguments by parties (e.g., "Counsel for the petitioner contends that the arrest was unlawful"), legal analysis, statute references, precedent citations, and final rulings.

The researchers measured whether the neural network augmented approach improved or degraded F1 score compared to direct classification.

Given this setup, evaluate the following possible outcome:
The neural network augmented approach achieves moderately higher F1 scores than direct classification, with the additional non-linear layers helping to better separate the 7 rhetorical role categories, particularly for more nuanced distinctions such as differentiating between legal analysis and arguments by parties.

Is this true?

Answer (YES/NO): NO